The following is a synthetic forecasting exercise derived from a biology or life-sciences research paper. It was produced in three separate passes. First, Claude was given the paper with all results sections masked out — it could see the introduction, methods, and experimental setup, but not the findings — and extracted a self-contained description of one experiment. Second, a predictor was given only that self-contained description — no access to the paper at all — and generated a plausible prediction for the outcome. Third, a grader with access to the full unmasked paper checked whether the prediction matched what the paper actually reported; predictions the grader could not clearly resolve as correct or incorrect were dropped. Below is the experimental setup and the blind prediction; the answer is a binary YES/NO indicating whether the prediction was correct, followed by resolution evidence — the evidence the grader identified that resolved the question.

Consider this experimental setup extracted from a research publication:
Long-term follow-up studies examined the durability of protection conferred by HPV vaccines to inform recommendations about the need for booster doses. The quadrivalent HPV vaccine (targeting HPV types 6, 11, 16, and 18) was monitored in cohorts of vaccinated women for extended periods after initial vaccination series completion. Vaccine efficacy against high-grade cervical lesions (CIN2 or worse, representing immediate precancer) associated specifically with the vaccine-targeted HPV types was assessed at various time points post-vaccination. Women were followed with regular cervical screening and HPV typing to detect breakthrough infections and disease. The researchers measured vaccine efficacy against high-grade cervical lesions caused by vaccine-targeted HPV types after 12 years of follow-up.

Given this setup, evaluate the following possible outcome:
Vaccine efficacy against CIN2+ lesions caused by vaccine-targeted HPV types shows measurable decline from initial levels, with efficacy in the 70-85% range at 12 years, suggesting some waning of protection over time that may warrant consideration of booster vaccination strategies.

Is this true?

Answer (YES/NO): NO